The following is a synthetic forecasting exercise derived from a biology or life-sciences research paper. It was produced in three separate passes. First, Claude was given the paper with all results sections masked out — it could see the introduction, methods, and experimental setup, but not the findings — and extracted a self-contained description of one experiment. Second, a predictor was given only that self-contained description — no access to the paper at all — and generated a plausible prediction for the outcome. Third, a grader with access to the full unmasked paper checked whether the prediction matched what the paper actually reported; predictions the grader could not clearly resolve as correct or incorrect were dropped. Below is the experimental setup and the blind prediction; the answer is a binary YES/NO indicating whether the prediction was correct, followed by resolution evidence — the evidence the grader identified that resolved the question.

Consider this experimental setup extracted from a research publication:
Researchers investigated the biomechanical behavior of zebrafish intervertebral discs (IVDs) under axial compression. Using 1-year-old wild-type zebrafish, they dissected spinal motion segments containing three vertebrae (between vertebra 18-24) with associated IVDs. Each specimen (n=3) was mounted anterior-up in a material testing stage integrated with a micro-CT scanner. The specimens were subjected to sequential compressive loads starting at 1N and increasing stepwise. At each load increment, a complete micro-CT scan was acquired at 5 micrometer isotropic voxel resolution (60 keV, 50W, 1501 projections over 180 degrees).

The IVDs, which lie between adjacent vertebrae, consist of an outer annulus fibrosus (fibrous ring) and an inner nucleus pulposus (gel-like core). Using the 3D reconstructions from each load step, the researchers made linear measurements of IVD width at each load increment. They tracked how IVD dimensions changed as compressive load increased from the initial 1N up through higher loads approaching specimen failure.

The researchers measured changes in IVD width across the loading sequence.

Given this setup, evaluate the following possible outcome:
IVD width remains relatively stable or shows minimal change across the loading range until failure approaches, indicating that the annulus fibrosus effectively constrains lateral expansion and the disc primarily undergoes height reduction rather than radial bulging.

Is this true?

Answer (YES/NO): NO